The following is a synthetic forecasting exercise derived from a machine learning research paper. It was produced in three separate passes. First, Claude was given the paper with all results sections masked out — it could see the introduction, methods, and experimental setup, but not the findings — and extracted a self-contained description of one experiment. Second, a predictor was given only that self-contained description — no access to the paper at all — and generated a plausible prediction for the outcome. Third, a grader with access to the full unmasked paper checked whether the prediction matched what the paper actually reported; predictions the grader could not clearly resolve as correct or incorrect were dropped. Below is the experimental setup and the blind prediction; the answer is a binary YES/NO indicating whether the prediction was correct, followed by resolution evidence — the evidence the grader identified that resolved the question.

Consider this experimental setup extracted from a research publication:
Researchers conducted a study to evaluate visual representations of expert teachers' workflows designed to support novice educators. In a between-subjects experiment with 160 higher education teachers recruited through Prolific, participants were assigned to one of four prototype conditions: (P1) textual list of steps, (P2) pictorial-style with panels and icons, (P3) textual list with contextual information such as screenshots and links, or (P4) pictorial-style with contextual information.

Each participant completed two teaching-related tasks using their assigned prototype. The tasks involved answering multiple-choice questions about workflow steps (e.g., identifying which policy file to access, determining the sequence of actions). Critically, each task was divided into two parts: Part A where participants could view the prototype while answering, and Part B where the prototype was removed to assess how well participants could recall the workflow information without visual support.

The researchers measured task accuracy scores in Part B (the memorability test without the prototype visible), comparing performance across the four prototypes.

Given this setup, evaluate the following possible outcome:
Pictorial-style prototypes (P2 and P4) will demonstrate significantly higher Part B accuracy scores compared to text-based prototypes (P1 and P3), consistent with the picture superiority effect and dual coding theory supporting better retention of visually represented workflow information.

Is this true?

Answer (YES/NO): NO